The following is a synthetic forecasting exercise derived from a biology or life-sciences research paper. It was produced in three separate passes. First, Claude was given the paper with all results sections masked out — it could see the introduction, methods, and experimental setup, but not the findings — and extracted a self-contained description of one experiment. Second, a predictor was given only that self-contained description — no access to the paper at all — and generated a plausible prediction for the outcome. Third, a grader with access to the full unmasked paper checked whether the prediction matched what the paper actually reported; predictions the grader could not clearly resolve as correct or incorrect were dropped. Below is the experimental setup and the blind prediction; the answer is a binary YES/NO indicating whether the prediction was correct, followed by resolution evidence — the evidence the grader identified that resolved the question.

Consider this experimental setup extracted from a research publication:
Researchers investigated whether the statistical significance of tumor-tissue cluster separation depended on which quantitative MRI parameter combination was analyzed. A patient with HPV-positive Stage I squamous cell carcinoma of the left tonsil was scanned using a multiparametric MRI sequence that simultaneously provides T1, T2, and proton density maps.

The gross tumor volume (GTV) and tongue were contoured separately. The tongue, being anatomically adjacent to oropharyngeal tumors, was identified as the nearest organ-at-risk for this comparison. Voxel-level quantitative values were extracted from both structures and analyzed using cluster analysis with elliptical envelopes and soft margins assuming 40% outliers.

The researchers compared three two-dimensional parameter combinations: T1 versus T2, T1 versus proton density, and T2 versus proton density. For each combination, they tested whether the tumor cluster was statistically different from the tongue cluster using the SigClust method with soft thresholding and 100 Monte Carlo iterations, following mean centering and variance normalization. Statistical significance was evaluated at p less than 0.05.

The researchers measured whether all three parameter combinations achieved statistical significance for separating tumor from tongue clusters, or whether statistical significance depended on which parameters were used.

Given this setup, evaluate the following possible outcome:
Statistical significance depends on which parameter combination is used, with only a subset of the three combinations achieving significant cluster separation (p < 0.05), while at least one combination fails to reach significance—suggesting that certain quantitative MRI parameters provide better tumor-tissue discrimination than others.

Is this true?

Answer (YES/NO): NO